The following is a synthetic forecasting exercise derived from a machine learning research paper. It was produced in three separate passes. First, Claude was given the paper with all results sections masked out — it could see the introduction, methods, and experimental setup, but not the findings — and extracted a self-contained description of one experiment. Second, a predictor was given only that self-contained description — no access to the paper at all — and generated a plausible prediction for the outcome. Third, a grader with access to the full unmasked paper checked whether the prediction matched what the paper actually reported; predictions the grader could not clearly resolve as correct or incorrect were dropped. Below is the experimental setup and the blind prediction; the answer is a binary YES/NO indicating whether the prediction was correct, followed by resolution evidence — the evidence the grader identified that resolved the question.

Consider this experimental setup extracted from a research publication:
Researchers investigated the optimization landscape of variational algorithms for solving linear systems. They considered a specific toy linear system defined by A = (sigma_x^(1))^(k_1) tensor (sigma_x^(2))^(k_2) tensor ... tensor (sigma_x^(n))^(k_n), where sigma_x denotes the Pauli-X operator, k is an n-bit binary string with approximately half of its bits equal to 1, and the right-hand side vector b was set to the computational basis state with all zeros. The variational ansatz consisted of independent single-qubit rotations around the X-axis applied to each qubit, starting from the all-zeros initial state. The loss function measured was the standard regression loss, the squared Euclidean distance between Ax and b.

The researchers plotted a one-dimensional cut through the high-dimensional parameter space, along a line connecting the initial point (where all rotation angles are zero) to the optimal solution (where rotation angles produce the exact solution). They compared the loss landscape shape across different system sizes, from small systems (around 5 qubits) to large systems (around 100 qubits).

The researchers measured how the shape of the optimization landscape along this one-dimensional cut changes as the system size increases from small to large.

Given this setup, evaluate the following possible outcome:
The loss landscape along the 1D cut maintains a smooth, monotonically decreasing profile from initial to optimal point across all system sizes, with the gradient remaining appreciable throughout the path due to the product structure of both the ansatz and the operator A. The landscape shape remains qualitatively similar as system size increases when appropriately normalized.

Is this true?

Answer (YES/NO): NO